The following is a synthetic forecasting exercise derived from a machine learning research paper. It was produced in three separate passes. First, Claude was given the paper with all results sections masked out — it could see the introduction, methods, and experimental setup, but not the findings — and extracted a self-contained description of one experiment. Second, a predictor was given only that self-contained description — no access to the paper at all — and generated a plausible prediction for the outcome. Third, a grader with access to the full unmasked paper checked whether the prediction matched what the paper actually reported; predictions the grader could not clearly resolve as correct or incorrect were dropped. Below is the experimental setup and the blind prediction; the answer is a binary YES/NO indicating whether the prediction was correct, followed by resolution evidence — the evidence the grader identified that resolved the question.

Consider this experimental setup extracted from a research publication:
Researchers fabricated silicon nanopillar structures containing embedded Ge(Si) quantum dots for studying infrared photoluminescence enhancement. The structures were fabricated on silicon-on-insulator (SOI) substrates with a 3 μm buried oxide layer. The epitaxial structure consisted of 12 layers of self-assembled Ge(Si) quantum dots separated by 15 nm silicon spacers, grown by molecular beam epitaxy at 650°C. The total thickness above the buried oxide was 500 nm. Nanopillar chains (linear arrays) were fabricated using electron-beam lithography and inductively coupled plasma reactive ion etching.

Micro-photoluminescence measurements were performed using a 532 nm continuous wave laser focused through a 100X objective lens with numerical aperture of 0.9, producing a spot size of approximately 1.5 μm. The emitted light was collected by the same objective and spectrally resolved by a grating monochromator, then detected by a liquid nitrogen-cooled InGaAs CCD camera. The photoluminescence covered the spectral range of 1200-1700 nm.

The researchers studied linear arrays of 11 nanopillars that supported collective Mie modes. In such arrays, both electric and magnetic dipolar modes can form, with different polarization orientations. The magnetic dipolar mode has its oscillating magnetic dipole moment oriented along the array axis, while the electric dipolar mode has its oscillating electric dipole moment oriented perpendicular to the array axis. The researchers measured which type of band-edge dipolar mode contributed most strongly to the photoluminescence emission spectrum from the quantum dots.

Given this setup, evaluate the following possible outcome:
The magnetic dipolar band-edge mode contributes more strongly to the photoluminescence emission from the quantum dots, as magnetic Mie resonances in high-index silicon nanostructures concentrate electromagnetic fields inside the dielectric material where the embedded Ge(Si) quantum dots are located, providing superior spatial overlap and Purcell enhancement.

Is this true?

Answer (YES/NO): YES